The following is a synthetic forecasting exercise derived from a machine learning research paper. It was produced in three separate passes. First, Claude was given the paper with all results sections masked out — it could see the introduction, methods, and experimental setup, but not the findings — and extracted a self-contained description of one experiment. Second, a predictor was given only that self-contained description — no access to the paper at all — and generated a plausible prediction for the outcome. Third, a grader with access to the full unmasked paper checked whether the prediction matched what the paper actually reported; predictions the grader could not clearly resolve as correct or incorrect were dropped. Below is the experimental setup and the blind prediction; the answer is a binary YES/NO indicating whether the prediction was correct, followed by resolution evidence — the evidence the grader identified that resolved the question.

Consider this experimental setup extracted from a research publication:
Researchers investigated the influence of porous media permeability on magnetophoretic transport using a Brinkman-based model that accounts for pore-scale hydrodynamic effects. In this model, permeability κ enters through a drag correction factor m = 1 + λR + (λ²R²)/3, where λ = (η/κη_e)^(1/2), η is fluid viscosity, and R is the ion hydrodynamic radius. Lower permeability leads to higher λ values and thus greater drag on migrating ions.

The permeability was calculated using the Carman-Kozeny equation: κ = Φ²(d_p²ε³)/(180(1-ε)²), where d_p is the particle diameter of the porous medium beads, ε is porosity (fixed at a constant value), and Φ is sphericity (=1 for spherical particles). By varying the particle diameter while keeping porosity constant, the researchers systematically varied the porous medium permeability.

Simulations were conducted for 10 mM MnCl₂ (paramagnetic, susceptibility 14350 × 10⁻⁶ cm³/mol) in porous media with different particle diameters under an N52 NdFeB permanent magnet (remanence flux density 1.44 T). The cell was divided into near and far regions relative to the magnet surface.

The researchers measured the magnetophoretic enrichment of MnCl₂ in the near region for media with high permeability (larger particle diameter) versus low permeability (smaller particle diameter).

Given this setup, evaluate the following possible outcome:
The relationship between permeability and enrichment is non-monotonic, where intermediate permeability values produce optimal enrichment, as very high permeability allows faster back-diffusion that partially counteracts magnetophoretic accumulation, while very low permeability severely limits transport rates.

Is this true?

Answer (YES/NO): NO